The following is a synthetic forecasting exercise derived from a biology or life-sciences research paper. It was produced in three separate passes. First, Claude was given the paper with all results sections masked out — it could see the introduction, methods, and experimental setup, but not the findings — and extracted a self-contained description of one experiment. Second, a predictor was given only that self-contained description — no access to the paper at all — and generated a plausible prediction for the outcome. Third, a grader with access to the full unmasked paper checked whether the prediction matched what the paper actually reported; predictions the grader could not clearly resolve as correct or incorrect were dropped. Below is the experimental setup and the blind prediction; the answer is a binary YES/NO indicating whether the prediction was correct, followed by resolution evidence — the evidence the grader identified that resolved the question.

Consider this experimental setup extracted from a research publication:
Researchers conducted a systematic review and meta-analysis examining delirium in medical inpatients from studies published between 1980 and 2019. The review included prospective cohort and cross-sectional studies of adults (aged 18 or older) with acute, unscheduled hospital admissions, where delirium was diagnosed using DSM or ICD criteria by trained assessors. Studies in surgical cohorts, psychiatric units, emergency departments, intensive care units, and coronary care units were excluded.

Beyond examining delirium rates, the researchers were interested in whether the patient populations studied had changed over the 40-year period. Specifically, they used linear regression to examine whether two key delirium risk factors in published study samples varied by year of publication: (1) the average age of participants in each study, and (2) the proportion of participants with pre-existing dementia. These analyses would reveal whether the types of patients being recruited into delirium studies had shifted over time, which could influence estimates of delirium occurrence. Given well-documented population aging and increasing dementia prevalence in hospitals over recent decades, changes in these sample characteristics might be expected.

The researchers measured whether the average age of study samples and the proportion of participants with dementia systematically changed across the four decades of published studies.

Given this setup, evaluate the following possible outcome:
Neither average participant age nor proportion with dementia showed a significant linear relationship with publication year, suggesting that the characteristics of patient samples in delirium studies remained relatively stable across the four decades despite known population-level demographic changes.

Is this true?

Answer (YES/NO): YES